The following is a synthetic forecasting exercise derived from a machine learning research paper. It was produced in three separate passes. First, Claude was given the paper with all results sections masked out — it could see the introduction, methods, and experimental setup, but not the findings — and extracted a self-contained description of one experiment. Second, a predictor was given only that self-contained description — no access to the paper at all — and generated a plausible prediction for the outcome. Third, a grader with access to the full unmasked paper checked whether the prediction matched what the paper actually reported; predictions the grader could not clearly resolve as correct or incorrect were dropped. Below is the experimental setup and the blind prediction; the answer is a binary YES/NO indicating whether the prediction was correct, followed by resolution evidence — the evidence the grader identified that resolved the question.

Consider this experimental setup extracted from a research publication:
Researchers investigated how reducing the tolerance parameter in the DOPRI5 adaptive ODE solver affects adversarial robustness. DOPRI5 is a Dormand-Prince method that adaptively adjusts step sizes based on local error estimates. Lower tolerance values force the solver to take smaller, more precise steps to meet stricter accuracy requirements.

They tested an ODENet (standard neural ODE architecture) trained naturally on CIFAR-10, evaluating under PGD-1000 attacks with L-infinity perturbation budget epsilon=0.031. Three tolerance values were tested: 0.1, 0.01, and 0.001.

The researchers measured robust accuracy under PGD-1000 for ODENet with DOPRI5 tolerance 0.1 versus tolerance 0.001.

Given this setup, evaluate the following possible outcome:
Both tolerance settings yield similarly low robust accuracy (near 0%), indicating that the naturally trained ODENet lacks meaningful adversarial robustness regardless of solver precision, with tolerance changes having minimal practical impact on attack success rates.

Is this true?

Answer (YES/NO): NO